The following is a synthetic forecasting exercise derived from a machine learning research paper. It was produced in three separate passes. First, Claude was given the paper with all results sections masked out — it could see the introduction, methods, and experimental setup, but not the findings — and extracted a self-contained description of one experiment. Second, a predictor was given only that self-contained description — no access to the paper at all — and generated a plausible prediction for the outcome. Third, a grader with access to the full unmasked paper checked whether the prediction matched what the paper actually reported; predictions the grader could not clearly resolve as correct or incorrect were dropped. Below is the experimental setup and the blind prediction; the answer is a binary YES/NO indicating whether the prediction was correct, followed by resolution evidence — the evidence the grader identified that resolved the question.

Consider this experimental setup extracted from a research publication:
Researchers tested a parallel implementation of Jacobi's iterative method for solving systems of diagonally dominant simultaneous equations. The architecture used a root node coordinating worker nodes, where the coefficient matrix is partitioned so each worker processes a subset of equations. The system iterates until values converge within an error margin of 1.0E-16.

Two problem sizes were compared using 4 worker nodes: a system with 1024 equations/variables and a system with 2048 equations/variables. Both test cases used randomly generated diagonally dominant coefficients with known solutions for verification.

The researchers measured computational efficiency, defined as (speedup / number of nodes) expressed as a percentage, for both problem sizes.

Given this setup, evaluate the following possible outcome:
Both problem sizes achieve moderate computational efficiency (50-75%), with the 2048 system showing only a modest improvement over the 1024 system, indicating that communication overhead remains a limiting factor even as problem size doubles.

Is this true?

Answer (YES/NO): NO